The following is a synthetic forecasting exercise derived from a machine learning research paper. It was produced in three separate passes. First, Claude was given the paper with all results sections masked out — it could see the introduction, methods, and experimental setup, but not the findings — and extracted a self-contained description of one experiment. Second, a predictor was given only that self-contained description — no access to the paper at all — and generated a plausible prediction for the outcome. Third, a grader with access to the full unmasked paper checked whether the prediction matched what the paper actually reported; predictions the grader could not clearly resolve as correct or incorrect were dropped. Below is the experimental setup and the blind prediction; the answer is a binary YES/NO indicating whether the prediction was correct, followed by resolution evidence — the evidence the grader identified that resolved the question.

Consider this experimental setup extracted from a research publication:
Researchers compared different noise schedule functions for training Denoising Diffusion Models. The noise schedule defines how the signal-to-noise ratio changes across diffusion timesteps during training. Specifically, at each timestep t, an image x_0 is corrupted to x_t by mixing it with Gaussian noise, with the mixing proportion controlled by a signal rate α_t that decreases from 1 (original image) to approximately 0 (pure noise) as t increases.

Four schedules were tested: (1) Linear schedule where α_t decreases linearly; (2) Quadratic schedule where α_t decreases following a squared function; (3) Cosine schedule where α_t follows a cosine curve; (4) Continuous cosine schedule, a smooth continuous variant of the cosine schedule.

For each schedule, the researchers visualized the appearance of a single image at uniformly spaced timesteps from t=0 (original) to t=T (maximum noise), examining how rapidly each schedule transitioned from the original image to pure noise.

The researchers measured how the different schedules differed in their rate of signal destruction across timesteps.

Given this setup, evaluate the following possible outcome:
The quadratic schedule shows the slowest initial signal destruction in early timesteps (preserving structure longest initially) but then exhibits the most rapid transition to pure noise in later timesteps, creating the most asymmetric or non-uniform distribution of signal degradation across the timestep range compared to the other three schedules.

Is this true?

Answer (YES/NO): NO